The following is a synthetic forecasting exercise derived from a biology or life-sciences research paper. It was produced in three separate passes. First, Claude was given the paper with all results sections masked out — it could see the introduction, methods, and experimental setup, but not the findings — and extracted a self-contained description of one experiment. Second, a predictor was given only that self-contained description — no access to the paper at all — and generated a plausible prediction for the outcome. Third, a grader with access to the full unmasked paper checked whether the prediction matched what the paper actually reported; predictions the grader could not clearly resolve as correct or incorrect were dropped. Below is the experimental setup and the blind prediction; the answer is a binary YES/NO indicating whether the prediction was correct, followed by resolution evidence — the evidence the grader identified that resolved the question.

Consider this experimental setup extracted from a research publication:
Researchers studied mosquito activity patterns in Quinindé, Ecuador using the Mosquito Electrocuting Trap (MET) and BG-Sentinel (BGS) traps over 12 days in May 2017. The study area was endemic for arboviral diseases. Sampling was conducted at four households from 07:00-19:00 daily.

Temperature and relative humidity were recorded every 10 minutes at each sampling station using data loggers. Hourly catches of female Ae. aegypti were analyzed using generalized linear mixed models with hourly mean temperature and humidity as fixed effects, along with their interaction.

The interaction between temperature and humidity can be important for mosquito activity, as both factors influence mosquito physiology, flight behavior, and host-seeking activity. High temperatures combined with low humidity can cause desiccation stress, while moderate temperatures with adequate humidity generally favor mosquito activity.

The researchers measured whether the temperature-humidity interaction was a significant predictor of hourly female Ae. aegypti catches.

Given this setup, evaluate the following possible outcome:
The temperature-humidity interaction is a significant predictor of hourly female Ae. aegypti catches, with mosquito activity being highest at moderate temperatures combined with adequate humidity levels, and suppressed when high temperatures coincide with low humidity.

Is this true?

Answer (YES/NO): YES